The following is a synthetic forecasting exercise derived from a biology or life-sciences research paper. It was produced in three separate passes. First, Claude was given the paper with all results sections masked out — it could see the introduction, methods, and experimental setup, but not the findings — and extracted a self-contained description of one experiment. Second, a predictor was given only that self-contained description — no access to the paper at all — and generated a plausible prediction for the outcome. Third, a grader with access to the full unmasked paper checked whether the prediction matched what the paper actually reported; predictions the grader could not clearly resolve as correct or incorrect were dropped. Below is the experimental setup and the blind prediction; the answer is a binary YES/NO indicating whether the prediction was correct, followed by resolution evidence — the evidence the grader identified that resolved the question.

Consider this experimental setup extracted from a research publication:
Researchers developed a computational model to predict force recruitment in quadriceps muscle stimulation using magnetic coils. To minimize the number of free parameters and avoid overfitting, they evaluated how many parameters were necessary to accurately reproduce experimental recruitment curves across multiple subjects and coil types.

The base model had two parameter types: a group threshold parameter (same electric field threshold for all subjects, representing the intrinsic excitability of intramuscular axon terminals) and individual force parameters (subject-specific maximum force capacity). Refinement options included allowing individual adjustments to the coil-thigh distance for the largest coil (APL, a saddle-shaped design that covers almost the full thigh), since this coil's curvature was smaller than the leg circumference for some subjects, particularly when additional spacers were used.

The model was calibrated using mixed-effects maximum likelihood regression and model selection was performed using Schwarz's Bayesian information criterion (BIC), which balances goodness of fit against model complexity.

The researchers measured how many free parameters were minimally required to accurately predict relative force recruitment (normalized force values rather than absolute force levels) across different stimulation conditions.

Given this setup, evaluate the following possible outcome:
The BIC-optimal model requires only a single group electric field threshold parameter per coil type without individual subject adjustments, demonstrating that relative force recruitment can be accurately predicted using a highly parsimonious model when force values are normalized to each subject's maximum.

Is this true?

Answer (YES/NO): NO